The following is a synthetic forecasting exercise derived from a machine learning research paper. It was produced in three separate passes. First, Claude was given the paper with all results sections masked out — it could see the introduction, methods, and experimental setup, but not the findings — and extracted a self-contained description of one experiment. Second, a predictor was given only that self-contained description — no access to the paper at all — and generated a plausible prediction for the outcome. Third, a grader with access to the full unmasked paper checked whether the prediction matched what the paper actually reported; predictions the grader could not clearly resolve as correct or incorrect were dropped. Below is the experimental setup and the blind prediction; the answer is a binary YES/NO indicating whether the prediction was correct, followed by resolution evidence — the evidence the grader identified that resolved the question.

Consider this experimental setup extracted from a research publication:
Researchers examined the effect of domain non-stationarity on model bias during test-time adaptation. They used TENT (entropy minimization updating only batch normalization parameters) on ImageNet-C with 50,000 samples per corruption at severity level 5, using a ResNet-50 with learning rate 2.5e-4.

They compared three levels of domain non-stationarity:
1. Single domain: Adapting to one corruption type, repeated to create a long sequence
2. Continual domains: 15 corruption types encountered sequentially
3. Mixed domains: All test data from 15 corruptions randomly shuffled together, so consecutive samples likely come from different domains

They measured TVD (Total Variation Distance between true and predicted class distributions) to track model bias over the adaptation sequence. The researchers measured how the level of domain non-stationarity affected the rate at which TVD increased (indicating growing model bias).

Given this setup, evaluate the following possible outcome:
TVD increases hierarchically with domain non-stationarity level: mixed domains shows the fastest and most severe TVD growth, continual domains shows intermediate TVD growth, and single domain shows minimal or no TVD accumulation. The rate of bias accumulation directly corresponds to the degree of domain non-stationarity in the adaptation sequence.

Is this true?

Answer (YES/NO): NO